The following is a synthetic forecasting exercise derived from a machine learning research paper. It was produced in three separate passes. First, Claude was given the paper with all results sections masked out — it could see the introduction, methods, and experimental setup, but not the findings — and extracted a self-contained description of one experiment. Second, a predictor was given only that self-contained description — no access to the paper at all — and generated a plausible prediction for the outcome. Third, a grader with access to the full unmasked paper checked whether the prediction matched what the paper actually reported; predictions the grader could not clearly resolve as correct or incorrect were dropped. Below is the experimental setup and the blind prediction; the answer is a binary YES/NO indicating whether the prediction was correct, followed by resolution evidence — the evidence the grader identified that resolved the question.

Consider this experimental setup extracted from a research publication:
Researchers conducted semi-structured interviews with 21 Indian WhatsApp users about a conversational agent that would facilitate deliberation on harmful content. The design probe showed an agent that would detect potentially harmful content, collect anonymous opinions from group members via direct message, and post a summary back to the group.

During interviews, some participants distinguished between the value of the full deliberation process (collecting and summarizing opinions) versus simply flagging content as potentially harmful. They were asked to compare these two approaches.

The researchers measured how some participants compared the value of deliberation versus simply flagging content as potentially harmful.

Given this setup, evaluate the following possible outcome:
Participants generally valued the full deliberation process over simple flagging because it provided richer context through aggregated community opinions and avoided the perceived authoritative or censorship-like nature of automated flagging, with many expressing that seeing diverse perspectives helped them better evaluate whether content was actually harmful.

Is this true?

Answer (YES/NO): NO